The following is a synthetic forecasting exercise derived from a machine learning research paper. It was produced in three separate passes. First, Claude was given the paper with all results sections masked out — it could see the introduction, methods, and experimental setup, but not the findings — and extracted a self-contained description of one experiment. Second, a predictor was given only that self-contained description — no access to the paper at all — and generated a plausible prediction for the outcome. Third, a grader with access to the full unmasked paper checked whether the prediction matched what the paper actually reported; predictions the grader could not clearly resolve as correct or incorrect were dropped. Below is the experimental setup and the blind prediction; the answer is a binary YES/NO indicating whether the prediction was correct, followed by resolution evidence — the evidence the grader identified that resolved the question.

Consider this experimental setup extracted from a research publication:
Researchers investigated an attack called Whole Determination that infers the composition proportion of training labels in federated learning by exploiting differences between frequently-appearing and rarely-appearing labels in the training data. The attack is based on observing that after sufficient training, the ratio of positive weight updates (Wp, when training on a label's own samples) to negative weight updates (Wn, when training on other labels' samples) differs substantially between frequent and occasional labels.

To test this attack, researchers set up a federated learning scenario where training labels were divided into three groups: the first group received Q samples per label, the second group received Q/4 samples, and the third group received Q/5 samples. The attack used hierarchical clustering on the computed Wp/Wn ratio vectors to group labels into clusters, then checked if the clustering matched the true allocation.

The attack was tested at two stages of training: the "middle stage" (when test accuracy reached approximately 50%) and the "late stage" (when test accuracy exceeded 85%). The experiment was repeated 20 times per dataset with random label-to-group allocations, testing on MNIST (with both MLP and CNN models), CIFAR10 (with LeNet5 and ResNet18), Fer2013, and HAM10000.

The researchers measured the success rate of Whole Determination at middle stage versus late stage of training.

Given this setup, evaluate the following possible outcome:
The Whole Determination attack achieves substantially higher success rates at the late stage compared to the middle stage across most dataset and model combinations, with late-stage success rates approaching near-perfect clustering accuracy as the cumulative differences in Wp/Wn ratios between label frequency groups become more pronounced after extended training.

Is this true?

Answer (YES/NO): NO